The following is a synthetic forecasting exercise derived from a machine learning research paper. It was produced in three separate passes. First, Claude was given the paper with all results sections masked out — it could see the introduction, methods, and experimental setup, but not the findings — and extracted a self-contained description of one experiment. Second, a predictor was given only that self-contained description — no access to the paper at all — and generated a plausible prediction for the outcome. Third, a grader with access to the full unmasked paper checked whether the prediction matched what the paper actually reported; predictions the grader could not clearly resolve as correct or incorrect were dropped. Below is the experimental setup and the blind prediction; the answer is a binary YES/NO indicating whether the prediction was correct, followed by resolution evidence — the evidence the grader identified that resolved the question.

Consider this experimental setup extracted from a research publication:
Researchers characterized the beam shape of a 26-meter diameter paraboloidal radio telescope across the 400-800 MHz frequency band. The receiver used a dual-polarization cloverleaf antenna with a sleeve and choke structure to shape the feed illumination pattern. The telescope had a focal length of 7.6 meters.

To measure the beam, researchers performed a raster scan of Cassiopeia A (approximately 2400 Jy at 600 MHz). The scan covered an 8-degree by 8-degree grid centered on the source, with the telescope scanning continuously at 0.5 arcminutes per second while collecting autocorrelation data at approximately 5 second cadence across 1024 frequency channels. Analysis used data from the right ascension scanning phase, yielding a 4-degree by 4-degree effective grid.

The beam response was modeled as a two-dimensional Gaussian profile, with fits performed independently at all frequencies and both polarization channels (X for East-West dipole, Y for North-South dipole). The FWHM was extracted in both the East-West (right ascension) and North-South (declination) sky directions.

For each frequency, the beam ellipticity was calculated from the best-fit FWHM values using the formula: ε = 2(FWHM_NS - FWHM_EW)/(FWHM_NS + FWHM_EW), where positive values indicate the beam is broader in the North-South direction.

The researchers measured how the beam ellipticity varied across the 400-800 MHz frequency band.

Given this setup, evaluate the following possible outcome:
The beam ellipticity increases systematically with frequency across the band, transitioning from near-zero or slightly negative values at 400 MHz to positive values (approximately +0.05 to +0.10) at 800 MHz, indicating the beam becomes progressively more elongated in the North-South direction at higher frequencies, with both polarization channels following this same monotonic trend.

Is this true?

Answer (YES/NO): NO